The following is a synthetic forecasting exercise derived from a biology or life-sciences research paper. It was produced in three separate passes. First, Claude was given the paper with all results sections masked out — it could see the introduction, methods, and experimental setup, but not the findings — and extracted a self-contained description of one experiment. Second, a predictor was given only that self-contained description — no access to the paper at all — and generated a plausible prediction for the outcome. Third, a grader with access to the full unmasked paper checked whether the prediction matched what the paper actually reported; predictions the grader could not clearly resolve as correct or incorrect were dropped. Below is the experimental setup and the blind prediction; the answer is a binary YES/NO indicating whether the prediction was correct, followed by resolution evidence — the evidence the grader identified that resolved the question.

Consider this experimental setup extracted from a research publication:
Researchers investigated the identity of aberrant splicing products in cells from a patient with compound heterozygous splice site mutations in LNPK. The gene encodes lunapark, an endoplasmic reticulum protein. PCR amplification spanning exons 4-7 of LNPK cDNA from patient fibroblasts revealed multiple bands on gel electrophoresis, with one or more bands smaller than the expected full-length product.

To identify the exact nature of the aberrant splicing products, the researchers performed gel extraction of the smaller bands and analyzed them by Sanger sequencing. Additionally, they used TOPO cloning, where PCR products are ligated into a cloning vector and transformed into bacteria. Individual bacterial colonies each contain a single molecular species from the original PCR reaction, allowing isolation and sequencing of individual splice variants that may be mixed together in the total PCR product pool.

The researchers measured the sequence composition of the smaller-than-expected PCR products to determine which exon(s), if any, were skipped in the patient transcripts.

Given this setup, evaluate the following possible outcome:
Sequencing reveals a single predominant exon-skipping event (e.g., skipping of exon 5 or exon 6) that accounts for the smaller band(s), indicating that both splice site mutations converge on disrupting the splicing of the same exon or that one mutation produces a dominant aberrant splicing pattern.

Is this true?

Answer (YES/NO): NO